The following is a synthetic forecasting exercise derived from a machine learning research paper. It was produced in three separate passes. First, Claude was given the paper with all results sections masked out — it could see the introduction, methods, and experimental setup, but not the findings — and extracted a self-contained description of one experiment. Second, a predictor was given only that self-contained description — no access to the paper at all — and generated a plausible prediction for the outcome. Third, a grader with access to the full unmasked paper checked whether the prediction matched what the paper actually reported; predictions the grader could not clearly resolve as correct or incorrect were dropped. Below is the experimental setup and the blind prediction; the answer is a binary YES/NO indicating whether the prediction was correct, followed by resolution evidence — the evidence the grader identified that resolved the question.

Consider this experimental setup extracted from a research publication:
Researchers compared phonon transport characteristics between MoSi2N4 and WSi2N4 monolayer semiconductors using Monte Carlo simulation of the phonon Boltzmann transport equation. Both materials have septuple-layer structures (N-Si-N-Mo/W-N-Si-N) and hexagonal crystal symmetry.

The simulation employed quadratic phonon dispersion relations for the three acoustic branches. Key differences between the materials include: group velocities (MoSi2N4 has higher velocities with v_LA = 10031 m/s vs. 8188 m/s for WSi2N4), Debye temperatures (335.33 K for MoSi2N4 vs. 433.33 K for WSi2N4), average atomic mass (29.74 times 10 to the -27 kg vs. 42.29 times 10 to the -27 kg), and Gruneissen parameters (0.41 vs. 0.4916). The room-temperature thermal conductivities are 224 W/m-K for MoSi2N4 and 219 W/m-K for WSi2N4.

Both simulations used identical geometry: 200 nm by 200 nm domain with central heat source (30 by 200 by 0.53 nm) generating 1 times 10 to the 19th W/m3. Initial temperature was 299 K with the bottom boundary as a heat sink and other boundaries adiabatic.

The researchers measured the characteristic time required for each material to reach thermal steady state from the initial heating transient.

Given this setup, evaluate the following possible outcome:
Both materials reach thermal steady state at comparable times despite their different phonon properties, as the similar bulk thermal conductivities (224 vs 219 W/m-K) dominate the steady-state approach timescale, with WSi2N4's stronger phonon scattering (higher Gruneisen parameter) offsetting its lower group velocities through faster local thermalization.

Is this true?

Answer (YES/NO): NO